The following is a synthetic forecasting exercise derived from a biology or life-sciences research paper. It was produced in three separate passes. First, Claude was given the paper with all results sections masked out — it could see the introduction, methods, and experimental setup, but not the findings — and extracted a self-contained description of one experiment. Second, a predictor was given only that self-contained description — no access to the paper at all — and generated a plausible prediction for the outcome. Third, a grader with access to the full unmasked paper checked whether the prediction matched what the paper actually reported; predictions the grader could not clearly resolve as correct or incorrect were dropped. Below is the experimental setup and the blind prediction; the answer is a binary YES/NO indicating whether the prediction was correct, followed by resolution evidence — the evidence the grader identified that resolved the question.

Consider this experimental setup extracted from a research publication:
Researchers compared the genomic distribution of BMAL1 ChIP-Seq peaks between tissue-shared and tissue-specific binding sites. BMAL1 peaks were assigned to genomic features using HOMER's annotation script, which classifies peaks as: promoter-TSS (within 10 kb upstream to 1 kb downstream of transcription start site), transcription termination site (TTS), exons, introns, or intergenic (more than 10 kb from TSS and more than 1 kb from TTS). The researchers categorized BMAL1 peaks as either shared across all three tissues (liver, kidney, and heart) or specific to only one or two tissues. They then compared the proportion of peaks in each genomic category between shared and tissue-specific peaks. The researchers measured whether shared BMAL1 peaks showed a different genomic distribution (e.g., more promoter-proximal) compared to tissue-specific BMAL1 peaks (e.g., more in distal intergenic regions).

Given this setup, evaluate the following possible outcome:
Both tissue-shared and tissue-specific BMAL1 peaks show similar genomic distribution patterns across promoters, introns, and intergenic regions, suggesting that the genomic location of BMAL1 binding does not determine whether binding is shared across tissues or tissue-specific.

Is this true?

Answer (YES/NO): NO